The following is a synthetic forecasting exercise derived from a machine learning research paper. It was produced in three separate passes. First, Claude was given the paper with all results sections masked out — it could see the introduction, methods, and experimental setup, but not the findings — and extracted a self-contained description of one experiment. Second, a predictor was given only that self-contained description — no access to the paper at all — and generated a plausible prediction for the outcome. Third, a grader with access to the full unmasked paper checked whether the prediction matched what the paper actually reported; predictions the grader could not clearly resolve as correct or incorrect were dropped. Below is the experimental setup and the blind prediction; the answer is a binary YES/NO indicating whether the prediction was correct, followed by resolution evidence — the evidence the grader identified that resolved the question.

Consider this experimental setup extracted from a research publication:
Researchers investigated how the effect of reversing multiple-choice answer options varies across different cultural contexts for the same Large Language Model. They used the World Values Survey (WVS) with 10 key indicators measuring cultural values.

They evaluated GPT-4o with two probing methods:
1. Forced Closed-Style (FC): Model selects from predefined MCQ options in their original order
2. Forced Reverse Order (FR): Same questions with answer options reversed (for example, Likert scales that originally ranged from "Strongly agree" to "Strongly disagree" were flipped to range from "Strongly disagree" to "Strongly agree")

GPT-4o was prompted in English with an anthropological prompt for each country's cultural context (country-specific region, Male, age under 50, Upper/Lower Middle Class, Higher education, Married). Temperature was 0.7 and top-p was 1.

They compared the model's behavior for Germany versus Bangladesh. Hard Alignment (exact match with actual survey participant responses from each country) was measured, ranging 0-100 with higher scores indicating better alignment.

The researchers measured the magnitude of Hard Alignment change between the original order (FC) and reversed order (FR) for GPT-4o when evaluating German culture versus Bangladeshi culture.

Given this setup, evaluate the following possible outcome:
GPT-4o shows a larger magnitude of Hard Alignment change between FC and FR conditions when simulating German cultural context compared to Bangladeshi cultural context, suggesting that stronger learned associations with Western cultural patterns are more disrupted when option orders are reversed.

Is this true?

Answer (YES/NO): NO